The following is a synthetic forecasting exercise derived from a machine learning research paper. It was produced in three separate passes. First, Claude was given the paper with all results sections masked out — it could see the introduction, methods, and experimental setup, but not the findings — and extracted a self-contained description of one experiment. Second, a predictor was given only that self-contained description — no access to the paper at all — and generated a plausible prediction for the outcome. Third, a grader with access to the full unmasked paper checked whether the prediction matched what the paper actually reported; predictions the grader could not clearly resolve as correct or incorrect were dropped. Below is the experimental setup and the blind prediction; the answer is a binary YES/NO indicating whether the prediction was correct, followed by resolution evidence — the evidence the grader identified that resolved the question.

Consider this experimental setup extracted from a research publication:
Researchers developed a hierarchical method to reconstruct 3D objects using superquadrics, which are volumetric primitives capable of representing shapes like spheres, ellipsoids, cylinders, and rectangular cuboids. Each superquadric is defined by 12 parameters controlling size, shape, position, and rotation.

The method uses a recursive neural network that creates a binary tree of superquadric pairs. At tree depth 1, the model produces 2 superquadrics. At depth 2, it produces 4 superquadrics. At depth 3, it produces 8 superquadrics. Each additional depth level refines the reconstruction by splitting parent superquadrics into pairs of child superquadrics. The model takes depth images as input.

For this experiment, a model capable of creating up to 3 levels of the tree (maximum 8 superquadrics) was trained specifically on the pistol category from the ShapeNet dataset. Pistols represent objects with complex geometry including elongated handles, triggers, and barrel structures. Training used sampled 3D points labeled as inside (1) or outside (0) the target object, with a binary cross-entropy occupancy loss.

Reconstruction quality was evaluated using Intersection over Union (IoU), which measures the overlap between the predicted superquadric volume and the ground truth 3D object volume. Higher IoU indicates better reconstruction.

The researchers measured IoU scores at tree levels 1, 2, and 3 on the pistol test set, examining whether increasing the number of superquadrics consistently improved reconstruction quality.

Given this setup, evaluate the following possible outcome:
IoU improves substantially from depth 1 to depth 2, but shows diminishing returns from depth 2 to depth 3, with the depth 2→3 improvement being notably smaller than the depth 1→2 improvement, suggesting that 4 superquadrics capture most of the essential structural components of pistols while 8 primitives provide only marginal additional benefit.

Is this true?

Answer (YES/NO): NO